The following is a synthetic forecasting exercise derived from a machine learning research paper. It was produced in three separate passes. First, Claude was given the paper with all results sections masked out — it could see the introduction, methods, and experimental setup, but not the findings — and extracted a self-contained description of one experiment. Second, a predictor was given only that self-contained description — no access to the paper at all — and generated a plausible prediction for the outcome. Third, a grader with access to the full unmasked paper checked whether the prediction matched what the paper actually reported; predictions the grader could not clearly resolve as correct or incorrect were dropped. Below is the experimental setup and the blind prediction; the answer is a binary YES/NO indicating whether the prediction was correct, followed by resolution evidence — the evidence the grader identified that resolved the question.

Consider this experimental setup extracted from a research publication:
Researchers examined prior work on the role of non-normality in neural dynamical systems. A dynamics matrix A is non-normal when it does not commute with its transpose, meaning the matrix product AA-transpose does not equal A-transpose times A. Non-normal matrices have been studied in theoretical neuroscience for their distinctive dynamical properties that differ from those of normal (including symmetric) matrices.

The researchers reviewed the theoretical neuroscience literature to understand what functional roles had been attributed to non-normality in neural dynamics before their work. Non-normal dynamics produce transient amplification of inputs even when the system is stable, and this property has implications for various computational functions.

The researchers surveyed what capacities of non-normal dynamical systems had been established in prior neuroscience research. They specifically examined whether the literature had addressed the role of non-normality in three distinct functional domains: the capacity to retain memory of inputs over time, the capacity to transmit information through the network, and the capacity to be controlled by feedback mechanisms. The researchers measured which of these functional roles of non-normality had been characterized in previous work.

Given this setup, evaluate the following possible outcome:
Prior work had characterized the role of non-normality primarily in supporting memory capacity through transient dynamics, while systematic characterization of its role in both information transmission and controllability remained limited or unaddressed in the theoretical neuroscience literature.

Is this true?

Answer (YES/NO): NO